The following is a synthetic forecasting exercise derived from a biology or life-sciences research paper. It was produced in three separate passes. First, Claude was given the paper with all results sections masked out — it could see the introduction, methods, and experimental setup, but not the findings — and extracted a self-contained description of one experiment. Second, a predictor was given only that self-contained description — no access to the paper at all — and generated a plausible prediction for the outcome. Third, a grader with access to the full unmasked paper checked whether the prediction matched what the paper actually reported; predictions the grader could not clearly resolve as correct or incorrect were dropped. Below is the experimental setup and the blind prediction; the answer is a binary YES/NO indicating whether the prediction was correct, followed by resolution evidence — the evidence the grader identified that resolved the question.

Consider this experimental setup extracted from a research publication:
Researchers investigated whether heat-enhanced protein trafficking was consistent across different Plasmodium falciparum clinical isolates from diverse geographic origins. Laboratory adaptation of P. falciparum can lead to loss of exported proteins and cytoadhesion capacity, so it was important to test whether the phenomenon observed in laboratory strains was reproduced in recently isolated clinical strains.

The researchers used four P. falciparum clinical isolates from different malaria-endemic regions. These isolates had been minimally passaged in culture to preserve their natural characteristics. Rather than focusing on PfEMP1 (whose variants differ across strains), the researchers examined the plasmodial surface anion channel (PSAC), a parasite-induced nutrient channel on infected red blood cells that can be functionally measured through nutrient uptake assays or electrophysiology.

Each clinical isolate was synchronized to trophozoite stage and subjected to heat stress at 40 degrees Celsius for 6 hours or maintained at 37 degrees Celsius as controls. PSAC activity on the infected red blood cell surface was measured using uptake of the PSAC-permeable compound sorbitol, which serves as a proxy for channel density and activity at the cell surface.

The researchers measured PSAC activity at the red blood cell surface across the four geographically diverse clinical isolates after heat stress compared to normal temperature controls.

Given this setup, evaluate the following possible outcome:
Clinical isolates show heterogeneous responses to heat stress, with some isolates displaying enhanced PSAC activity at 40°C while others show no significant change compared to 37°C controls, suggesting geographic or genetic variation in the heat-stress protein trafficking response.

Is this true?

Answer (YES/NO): NO